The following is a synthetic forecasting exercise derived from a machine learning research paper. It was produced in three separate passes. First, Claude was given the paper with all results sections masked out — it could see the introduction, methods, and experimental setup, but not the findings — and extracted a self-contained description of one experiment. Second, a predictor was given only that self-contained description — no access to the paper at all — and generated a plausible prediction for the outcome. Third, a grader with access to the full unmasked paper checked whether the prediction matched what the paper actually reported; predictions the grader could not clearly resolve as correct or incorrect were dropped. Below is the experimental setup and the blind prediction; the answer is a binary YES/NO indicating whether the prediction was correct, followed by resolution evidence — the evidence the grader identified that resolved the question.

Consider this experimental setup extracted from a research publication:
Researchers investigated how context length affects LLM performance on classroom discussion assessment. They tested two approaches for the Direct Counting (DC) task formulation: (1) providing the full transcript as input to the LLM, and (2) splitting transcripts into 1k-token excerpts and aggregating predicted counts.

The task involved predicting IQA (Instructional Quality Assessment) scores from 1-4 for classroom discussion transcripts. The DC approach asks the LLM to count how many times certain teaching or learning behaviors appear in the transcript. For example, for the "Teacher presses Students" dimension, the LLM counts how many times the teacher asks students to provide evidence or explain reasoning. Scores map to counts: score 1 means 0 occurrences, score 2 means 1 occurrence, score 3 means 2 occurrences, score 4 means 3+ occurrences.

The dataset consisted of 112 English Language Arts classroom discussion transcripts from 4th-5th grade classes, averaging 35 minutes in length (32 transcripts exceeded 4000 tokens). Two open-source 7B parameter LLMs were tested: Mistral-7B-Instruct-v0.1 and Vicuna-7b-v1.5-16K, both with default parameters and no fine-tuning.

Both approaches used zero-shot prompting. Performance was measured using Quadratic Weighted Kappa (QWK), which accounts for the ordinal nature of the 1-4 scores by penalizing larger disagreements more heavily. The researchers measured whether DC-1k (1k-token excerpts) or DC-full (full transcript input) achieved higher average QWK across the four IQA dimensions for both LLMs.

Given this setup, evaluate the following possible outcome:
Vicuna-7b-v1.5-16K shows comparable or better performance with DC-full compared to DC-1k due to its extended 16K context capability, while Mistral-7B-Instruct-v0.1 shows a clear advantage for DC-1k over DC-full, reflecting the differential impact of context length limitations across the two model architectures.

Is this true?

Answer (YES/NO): NO